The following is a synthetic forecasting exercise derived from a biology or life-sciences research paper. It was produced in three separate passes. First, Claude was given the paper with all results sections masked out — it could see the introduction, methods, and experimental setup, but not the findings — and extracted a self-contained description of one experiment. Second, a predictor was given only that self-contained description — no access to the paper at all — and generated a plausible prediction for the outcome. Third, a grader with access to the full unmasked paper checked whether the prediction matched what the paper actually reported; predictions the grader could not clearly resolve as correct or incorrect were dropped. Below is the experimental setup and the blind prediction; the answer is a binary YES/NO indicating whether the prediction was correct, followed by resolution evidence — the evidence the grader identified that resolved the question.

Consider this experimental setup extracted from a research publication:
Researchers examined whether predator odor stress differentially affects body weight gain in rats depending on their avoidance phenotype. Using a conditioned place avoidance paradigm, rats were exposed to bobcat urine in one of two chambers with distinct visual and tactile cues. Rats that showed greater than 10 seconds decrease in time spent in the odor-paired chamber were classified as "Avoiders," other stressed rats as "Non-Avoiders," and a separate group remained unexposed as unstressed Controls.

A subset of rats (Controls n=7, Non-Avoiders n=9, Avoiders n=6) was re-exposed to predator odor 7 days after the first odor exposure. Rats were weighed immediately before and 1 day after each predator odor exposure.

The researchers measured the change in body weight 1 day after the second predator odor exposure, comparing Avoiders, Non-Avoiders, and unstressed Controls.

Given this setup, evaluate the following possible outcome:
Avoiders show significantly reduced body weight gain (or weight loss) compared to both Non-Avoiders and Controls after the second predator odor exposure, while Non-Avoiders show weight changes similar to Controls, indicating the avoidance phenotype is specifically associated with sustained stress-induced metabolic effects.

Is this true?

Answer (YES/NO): NO